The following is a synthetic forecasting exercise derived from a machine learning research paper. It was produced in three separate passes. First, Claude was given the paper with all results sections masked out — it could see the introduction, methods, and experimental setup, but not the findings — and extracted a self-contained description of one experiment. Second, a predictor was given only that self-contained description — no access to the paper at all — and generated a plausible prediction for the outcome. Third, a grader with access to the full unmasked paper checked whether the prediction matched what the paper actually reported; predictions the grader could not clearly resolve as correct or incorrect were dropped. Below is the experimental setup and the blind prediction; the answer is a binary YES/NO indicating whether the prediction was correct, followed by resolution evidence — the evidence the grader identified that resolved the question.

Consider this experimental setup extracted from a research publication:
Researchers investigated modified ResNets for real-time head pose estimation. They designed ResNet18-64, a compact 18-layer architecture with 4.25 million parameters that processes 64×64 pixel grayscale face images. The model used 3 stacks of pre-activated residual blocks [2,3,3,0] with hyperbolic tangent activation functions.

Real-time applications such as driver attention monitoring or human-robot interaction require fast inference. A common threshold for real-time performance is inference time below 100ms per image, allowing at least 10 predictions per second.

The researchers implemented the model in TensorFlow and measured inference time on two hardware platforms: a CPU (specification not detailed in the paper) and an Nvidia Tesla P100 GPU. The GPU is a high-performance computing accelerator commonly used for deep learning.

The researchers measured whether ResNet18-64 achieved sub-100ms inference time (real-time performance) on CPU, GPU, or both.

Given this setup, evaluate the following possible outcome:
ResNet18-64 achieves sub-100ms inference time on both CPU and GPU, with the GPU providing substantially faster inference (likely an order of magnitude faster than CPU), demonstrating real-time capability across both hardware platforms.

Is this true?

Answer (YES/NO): NO